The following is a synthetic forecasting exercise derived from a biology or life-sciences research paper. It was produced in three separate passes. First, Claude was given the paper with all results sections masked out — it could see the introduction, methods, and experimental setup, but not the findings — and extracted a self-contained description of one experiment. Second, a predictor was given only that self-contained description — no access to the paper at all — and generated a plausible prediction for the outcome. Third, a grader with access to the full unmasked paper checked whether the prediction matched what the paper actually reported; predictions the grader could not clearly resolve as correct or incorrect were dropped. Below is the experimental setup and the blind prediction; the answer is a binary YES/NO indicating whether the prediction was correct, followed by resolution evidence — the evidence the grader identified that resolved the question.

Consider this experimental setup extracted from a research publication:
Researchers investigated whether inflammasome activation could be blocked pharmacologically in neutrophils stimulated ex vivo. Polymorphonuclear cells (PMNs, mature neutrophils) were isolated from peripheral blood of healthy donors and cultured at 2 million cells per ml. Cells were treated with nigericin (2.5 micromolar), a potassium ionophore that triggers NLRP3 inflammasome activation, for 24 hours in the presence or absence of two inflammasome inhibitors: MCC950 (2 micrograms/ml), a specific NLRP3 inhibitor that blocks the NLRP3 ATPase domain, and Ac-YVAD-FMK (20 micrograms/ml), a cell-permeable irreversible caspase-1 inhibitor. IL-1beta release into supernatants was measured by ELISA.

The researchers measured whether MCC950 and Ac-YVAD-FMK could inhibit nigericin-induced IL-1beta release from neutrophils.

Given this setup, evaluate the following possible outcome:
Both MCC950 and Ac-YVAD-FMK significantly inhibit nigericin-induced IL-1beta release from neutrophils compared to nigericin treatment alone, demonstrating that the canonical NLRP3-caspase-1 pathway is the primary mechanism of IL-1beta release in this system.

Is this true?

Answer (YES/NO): YES